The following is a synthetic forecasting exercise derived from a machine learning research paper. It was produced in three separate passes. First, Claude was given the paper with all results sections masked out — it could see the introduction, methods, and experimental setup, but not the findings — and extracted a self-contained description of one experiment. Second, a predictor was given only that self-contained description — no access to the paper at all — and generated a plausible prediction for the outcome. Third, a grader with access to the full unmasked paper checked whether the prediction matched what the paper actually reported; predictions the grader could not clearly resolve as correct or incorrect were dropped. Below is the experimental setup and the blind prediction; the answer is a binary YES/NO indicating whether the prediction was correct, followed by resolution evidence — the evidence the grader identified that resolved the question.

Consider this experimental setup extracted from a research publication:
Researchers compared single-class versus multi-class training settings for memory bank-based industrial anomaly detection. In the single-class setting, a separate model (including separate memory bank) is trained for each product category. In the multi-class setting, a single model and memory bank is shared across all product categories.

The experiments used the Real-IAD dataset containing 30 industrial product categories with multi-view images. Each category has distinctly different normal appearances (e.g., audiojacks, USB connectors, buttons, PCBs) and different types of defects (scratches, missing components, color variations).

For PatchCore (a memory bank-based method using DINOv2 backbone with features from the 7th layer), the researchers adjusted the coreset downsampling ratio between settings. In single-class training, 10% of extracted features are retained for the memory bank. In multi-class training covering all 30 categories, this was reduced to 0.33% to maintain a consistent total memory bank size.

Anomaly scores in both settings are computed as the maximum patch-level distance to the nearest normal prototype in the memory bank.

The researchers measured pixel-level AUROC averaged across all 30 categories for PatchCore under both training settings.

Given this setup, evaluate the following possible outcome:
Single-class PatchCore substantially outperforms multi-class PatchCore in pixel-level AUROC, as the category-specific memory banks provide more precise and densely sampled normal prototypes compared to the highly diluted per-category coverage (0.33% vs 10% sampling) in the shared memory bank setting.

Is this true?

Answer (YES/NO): NO